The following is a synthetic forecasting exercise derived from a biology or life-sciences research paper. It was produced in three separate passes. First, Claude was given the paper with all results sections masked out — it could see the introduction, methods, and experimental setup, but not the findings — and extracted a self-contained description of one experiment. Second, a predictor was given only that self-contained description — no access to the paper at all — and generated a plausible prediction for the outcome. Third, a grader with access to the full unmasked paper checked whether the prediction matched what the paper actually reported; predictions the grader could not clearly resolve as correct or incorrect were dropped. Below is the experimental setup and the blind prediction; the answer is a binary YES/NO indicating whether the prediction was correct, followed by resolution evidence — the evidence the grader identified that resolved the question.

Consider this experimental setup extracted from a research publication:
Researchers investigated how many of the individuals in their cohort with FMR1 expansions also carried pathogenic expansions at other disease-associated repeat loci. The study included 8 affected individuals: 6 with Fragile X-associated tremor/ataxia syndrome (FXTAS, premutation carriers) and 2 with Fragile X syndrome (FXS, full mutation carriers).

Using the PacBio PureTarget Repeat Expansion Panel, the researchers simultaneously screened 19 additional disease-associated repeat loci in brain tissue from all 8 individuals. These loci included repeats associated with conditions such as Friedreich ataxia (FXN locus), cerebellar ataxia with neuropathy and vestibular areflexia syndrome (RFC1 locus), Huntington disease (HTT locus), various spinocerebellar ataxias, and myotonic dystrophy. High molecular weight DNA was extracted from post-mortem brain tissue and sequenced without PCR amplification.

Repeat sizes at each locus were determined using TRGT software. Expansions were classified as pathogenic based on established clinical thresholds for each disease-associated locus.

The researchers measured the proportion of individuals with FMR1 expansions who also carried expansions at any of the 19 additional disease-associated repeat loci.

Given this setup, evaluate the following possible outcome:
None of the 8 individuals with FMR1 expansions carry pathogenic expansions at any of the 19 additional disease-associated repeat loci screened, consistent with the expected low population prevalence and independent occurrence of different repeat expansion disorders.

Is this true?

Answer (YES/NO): NO